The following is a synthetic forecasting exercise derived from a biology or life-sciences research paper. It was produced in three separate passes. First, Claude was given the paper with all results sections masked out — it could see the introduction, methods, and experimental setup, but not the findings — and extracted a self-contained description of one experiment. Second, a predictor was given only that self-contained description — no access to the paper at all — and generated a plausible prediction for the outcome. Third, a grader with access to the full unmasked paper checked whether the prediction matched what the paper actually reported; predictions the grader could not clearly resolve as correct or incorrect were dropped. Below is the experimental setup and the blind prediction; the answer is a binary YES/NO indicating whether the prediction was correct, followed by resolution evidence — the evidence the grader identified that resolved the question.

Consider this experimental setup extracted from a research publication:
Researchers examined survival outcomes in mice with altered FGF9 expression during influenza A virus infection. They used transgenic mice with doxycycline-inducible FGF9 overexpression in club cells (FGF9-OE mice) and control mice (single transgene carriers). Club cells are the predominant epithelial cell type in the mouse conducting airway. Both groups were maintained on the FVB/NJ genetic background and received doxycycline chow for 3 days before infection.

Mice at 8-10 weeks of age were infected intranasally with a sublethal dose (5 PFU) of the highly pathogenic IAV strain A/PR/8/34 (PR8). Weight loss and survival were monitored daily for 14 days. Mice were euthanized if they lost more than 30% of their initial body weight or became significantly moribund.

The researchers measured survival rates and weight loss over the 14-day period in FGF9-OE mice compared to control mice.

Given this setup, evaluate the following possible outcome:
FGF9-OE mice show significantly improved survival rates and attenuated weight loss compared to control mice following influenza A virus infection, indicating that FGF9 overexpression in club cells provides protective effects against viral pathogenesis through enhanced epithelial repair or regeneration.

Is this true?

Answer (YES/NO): NO